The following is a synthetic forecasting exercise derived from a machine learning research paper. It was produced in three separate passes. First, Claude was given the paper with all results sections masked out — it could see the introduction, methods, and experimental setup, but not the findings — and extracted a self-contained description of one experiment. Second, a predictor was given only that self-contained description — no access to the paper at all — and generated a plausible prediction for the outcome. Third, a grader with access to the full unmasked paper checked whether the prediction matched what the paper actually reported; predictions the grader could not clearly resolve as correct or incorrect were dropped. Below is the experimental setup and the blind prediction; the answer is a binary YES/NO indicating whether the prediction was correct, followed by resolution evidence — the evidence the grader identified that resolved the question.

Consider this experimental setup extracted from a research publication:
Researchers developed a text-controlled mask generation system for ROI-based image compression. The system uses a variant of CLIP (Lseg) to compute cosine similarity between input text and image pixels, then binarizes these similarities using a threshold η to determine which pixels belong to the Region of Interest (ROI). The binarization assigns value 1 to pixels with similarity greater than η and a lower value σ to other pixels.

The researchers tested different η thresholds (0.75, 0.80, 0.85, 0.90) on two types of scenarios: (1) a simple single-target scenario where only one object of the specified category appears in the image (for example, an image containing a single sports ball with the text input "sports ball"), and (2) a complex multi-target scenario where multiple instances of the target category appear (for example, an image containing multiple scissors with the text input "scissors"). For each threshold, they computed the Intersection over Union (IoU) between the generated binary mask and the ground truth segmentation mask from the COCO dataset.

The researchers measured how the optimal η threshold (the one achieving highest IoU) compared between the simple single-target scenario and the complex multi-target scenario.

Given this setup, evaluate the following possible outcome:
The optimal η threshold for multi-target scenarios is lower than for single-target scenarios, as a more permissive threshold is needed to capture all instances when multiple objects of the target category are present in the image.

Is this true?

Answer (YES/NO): NO